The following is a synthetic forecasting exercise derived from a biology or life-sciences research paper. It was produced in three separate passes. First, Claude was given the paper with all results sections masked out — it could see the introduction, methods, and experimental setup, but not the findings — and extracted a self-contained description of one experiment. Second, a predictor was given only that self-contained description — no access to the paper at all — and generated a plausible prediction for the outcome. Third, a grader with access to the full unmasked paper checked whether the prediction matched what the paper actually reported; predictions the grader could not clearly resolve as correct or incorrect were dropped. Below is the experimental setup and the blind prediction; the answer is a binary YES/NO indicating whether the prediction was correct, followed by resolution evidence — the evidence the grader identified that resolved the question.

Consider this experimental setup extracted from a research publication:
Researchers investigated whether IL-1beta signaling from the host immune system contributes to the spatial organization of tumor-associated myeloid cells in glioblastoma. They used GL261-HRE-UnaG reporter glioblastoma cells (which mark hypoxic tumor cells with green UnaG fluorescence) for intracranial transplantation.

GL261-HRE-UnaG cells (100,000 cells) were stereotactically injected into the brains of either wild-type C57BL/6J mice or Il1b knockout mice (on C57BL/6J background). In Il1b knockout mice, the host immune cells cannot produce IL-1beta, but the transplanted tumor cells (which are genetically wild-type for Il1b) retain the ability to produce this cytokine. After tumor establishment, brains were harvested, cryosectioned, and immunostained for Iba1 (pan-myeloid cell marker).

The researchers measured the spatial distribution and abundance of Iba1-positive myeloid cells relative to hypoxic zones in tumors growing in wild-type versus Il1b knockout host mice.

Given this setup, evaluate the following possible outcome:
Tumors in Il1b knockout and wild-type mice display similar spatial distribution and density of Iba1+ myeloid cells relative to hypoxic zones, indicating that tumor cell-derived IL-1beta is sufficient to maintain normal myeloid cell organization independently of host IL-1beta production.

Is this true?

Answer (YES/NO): NO